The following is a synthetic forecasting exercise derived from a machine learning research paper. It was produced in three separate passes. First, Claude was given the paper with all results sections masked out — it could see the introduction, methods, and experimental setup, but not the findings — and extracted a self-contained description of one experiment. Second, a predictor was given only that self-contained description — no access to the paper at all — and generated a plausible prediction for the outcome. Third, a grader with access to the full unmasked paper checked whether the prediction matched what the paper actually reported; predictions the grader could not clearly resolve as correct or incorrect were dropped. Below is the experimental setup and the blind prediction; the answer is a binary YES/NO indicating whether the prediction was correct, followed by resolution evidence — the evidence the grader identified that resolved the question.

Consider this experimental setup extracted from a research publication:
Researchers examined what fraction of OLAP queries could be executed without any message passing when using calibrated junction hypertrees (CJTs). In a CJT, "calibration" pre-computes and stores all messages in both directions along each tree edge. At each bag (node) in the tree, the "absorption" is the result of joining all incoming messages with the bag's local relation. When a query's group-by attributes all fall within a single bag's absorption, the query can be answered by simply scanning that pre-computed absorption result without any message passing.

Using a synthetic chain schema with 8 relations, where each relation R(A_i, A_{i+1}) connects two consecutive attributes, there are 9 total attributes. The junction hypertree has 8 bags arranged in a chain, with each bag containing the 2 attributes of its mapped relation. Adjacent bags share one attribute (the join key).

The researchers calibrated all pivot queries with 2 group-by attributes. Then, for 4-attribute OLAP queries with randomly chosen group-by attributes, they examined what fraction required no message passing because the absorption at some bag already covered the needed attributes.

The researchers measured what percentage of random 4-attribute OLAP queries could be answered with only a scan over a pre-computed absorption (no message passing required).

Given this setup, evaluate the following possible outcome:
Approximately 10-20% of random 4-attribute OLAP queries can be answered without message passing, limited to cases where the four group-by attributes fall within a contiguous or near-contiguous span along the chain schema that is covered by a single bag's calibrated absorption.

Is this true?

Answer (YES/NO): NO